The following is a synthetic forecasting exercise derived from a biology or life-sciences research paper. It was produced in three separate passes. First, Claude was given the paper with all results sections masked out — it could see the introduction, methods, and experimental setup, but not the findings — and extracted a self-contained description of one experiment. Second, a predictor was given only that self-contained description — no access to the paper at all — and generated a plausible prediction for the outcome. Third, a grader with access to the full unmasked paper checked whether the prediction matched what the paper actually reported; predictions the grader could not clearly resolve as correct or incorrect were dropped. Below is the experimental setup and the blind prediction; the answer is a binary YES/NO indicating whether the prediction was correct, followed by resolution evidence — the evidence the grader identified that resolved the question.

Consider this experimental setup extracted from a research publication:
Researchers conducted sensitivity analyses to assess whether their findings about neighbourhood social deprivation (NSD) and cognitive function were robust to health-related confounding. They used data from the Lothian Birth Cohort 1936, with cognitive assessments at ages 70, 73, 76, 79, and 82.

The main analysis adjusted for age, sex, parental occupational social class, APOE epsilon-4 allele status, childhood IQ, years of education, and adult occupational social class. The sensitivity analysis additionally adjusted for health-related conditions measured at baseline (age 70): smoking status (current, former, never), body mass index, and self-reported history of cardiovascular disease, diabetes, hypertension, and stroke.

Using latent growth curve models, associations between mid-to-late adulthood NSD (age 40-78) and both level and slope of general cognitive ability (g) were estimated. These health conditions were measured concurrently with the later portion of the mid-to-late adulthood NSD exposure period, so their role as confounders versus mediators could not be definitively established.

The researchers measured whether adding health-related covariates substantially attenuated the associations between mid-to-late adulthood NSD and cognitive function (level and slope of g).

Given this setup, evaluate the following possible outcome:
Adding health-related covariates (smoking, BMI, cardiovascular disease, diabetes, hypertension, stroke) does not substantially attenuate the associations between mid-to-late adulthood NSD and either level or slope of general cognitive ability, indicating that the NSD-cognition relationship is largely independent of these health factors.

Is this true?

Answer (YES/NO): NO